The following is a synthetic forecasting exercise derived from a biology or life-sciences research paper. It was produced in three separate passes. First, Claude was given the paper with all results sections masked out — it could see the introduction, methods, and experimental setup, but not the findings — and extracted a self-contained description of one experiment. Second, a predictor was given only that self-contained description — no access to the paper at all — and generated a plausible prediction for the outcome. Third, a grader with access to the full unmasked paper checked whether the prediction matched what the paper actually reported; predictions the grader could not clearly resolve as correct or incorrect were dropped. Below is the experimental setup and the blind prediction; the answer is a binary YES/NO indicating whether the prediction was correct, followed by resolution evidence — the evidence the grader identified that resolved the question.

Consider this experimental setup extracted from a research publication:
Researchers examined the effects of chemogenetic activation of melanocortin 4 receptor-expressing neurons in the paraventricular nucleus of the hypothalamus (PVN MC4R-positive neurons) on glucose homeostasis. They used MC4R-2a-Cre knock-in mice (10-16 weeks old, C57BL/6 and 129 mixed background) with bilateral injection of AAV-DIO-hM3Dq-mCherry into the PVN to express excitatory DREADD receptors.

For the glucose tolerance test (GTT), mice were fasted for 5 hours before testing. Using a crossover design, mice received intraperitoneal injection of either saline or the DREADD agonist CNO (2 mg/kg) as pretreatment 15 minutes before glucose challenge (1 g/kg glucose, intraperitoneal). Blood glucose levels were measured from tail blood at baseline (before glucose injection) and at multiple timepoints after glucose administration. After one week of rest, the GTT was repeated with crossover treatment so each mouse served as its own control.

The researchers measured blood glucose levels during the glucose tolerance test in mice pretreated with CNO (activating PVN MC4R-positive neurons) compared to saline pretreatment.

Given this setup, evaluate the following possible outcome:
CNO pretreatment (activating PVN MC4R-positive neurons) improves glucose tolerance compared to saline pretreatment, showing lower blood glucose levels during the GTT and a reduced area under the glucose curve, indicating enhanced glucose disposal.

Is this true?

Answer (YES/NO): NO